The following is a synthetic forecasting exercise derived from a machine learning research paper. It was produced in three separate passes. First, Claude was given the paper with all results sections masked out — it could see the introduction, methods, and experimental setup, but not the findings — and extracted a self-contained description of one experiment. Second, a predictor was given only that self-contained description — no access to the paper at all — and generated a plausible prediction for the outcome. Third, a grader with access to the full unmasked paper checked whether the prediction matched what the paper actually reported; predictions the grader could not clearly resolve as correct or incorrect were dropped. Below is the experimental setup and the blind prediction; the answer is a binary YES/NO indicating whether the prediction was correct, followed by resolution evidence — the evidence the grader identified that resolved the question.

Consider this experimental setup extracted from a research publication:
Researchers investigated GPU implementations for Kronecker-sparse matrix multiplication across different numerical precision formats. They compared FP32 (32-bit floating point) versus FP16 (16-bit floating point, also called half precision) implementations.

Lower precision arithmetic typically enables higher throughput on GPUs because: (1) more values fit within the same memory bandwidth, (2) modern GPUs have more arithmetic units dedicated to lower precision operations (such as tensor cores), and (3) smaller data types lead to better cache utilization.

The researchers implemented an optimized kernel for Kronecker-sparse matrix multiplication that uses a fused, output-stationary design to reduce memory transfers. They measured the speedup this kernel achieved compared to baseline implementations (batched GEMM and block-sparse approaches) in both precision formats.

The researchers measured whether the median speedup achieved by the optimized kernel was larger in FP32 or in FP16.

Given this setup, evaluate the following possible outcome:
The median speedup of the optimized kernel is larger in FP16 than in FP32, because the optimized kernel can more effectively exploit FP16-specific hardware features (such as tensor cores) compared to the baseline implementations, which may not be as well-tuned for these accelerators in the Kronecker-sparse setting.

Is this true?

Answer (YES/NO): NO